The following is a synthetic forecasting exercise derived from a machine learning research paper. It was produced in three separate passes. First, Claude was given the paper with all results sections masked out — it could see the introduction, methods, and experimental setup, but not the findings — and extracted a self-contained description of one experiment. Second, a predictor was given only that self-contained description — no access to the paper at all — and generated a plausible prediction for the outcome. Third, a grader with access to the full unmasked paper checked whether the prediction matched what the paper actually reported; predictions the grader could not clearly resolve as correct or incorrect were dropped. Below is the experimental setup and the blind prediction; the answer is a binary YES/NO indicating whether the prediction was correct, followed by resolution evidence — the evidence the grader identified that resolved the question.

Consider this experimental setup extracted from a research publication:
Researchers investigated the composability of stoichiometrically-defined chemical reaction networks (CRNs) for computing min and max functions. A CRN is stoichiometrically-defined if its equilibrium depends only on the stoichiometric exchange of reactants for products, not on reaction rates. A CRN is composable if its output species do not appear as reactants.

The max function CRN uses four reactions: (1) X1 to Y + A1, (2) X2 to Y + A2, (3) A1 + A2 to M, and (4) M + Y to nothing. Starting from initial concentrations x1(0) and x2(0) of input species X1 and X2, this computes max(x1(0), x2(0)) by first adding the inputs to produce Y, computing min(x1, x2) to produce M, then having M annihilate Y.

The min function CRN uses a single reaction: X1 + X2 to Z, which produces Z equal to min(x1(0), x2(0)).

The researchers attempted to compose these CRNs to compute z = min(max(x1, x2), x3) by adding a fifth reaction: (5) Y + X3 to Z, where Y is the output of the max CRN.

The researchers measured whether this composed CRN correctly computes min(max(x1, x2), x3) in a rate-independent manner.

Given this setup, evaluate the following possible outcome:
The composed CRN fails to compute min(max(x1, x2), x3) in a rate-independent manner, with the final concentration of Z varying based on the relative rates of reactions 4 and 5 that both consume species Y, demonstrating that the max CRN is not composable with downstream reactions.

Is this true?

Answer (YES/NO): YES